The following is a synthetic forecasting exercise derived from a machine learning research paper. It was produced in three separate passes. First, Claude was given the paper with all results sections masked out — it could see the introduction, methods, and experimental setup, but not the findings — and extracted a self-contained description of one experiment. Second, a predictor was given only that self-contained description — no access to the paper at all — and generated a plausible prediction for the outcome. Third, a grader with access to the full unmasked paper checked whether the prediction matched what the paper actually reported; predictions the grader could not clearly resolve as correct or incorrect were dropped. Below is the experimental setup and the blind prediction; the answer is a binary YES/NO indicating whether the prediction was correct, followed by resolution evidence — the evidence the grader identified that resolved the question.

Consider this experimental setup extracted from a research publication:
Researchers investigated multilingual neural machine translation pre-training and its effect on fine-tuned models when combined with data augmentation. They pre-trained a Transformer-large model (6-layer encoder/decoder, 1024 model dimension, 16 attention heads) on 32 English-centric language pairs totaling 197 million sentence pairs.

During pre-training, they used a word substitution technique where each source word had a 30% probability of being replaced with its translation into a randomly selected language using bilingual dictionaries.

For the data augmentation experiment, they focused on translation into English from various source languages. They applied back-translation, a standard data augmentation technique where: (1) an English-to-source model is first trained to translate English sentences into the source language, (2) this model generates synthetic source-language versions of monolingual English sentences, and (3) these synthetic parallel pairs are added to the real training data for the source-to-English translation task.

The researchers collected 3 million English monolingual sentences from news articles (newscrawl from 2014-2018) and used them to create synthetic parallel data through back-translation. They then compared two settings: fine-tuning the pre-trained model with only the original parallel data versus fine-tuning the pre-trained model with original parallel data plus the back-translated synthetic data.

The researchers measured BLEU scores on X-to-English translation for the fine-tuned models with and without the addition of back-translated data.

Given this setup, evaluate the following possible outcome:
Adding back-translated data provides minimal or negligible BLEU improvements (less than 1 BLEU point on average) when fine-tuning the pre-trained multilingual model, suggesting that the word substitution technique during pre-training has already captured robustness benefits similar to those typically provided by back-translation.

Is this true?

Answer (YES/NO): NO